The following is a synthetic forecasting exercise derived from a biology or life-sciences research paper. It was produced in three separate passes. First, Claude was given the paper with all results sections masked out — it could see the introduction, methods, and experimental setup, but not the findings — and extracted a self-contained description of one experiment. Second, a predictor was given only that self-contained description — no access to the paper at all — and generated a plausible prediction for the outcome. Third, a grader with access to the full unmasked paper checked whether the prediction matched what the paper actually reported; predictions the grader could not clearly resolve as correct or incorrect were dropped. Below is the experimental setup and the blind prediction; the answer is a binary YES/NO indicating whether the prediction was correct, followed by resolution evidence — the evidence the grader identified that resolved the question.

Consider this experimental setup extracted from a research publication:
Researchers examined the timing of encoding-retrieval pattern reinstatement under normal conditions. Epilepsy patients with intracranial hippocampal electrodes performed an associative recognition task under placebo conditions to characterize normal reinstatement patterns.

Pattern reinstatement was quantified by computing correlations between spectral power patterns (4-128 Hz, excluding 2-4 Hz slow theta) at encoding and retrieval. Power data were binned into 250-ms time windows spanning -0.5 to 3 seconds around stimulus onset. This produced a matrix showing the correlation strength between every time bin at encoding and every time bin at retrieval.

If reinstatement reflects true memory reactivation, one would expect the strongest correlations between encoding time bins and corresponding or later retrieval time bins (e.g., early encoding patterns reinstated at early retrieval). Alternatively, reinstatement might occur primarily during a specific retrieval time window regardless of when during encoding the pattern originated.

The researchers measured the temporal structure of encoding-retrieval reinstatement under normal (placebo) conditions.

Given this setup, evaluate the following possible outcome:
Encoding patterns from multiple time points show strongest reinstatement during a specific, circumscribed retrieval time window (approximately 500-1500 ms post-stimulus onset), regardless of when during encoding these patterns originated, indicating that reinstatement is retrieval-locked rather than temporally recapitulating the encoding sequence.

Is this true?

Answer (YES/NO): NO